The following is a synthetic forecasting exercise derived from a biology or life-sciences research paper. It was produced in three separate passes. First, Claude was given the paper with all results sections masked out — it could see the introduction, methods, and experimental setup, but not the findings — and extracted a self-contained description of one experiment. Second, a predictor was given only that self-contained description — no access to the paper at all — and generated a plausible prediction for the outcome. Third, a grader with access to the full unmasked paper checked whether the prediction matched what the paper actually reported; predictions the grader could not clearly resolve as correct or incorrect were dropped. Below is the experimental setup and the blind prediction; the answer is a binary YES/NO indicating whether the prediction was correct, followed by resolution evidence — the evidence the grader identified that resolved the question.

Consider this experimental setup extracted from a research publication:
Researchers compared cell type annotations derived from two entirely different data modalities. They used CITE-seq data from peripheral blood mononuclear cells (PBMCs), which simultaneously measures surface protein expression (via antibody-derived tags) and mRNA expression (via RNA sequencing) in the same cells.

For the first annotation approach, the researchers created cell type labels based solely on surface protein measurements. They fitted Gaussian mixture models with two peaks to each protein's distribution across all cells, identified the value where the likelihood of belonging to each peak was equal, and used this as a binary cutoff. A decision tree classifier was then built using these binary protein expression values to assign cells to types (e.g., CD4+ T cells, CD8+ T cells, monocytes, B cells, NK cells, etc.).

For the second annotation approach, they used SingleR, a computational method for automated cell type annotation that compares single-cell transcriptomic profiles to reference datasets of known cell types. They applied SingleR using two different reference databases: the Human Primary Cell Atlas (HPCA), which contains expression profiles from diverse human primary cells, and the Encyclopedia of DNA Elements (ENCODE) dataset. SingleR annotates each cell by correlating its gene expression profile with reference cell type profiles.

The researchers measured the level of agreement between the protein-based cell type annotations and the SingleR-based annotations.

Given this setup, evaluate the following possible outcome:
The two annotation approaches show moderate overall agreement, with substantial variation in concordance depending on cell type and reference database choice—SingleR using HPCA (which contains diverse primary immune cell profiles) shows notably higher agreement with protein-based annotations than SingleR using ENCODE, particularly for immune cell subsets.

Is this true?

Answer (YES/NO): NO